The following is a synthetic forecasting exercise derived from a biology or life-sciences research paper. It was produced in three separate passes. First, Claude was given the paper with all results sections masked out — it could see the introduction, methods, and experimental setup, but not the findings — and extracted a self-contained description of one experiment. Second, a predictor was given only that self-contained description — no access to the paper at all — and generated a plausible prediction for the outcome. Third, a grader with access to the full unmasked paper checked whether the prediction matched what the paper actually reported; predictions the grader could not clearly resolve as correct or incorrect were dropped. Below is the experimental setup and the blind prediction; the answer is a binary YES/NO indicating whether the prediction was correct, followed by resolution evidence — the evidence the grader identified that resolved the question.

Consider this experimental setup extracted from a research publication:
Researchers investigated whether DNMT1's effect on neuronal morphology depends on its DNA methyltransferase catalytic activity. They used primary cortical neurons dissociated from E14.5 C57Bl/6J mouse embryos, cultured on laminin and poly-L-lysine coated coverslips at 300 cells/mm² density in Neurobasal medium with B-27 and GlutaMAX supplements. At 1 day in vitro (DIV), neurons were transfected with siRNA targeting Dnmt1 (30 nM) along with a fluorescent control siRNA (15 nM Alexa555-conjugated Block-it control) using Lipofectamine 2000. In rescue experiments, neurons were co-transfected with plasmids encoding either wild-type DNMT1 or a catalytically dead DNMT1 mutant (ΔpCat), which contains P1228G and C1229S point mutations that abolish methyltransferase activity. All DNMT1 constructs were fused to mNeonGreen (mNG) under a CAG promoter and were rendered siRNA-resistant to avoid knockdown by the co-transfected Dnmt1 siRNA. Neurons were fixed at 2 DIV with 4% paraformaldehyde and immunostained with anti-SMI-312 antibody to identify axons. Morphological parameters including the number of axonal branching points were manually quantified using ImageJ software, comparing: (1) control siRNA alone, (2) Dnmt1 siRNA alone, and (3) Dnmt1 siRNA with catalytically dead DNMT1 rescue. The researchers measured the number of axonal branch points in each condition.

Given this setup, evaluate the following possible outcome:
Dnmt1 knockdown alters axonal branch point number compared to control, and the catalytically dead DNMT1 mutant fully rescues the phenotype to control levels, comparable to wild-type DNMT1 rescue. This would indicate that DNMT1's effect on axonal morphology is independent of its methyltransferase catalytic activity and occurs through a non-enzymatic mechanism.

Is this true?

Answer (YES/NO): YES